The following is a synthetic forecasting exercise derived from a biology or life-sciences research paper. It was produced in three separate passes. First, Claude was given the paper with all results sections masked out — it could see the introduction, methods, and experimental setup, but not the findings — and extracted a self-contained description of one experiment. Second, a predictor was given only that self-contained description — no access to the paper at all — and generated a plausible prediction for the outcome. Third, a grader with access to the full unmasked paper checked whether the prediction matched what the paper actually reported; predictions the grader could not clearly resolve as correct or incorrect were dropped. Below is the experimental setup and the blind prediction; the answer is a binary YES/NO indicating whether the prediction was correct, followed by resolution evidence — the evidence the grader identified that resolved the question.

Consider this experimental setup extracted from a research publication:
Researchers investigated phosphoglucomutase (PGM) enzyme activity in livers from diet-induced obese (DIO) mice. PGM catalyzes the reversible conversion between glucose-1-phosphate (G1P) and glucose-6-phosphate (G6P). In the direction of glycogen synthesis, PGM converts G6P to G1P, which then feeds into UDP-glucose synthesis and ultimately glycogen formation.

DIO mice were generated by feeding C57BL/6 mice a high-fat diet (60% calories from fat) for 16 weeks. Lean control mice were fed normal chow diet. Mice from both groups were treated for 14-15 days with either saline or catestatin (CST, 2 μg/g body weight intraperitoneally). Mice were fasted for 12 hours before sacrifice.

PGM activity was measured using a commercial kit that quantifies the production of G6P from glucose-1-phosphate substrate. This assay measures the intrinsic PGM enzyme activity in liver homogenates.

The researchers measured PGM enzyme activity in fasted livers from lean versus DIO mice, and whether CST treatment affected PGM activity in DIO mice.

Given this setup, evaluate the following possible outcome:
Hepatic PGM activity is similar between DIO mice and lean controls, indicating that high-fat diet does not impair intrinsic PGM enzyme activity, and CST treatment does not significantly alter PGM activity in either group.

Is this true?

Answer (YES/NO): NO